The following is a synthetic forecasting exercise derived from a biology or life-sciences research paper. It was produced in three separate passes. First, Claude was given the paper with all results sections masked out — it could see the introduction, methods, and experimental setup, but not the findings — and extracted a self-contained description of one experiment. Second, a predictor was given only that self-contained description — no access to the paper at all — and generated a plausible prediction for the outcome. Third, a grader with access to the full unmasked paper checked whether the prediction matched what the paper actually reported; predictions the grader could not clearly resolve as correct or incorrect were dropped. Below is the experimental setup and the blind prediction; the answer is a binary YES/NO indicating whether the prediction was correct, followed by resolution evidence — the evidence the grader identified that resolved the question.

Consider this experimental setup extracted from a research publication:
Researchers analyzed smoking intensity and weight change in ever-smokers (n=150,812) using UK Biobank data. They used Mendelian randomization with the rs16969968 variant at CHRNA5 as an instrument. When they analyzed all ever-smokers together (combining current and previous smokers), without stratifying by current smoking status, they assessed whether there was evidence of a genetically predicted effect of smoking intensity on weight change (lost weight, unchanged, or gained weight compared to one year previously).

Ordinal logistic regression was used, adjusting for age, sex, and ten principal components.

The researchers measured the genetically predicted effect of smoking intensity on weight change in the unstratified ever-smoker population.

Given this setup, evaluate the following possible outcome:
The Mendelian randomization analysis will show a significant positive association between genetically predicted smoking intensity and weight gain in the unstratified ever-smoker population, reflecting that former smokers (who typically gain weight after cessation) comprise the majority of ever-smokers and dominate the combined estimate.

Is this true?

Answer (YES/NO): NO